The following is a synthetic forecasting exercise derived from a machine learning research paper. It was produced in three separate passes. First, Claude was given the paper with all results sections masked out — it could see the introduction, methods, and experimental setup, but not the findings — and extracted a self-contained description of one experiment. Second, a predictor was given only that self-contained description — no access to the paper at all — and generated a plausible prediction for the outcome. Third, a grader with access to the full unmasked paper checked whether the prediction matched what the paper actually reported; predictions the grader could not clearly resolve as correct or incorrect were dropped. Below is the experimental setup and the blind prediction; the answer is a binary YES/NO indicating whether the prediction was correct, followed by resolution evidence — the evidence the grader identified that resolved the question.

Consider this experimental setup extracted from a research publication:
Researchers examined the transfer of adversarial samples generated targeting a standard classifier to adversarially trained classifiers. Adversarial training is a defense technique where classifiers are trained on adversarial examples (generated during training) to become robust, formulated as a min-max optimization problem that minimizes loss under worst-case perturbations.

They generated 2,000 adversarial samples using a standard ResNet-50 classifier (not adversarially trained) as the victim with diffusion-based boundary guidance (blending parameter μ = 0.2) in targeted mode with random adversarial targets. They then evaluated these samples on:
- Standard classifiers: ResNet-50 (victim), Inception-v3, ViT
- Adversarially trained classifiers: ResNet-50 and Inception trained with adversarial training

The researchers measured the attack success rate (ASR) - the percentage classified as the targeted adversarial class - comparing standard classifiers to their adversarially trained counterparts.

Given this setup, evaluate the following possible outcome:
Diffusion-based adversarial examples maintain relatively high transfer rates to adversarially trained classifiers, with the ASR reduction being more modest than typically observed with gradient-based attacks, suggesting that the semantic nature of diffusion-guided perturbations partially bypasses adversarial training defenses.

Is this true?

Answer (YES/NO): YES